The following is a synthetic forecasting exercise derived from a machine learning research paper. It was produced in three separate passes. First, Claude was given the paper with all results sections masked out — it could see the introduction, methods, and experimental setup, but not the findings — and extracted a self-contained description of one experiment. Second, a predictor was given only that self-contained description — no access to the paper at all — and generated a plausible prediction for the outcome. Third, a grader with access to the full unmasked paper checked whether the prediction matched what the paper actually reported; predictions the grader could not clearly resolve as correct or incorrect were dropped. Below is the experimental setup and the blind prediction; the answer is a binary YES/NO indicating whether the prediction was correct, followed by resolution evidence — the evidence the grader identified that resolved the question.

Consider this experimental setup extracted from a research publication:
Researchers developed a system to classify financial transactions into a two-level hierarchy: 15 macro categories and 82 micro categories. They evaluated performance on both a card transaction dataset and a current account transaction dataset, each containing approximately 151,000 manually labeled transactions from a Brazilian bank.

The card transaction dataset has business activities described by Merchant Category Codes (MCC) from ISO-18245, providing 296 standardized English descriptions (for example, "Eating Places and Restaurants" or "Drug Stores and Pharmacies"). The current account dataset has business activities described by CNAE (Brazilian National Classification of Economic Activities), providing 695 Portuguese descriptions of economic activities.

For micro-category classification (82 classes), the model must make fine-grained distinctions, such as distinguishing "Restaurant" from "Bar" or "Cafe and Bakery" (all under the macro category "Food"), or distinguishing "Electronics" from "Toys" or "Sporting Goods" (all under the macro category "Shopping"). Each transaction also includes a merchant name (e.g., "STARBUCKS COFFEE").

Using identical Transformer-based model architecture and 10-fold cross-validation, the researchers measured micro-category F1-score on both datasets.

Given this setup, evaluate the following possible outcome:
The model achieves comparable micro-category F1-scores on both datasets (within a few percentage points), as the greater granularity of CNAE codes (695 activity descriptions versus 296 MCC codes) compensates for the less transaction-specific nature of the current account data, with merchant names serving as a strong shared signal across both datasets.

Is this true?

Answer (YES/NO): YES